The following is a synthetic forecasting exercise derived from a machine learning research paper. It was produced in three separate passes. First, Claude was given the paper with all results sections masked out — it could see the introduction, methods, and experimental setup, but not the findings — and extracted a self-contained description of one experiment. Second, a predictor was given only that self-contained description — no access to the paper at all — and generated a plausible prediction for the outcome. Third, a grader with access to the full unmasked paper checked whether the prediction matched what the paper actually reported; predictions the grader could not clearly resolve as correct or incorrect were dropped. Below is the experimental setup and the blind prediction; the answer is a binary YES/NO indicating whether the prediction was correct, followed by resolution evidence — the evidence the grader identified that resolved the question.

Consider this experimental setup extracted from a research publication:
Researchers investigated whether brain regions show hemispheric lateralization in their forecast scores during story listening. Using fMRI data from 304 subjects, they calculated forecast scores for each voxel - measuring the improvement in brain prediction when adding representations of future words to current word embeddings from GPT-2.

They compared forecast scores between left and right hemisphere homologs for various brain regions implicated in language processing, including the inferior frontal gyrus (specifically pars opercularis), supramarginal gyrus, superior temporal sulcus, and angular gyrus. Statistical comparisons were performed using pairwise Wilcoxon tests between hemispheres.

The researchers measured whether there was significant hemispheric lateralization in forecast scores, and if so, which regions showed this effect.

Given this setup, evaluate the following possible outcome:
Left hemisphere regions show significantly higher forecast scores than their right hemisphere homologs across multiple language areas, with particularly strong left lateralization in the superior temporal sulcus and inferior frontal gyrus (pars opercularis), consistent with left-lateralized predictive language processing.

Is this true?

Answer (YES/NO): NO